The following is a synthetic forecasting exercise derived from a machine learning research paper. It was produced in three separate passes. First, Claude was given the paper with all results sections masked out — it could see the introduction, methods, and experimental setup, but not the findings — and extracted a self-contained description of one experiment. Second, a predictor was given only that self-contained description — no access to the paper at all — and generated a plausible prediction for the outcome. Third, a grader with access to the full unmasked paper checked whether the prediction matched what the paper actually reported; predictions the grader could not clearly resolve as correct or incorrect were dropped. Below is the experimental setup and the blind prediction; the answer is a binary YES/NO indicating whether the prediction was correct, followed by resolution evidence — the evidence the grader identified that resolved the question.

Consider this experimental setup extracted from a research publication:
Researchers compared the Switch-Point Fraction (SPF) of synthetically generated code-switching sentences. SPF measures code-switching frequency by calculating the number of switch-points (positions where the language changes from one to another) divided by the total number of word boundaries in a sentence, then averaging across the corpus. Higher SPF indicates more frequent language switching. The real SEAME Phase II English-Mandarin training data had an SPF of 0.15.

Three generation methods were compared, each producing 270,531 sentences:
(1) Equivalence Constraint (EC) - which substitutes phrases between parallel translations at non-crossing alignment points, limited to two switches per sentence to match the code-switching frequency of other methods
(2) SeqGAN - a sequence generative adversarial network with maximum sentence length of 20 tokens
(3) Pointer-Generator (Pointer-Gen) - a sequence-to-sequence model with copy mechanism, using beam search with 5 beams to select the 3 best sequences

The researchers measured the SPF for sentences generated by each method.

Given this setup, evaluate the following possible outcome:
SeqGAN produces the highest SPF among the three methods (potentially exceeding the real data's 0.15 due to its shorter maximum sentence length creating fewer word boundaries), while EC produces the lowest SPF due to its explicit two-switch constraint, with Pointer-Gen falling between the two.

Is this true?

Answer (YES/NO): NO